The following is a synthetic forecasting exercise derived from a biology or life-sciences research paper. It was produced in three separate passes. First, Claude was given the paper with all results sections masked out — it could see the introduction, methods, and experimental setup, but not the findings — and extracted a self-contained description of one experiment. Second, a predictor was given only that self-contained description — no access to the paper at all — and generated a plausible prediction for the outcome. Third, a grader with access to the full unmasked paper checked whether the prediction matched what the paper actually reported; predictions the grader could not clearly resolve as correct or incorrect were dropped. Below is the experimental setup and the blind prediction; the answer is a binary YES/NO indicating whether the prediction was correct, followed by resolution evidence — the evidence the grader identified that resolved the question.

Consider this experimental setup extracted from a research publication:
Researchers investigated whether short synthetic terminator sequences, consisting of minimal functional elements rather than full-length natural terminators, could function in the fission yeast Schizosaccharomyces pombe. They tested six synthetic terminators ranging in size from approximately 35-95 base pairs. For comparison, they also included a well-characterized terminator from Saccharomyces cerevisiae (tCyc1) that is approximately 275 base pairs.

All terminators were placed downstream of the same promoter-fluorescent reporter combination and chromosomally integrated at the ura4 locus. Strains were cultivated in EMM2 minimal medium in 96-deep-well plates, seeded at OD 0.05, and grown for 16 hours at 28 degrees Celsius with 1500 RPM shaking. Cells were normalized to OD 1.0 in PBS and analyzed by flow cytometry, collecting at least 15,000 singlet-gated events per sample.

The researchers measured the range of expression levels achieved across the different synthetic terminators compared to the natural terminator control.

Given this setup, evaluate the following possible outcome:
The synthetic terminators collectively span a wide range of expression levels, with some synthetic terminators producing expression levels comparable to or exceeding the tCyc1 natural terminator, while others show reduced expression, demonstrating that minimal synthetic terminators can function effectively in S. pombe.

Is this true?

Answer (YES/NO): NO